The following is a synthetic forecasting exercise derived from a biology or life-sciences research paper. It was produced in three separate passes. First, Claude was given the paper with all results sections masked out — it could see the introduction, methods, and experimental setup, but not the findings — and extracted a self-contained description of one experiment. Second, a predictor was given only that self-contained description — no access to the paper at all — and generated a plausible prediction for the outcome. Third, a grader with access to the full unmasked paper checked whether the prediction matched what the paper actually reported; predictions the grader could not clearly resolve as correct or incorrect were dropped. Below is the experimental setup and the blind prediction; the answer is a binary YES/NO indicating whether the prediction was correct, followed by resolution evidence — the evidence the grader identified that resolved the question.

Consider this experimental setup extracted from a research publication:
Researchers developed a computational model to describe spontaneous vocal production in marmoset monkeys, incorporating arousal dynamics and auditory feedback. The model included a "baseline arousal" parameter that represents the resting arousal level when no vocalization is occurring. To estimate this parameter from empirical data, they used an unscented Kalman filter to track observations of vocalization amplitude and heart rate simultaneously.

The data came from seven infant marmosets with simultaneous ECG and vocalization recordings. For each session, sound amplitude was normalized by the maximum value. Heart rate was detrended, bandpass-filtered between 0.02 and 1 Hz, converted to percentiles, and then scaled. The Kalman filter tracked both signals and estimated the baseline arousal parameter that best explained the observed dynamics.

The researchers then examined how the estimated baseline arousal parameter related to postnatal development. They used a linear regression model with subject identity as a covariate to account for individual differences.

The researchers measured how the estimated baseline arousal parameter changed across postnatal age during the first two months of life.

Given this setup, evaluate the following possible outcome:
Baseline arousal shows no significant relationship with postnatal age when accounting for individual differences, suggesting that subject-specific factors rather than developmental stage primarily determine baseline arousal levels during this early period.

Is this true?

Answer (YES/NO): NO